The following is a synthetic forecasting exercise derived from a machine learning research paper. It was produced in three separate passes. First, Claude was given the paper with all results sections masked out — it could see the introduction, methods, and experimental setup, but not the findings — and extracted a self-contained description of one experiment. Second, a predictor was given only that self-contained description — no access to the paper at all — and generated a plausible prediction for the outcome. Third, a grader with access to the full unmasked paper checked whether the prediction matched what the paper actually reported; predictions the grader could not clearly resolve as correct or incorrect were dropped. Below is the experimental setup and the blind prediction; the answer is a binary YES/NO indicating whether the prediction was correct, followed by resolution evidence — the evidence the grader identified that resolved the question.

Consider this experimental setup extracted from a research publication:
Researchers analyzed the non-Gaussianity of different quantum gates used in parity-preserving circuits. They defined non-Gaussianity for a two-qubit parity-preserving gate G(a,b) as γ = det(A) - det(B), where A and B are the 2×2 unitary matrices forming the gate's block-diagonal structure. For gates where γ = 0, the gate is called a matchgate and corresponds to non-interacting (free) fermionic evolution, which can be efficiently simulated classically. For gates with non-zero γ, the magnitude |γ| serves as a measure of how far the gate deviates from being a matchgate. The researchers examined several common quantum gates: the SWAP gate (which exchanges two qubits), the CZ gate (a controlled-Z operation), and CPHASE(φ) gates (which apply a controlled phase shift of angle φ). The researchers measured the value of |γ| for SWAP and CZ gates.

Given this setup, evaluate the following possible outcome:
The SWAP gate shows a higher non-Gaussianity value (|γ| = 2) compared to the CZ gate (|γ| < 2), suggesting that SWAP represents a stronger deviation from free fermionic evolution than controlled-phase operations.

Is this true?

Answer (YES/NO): NO